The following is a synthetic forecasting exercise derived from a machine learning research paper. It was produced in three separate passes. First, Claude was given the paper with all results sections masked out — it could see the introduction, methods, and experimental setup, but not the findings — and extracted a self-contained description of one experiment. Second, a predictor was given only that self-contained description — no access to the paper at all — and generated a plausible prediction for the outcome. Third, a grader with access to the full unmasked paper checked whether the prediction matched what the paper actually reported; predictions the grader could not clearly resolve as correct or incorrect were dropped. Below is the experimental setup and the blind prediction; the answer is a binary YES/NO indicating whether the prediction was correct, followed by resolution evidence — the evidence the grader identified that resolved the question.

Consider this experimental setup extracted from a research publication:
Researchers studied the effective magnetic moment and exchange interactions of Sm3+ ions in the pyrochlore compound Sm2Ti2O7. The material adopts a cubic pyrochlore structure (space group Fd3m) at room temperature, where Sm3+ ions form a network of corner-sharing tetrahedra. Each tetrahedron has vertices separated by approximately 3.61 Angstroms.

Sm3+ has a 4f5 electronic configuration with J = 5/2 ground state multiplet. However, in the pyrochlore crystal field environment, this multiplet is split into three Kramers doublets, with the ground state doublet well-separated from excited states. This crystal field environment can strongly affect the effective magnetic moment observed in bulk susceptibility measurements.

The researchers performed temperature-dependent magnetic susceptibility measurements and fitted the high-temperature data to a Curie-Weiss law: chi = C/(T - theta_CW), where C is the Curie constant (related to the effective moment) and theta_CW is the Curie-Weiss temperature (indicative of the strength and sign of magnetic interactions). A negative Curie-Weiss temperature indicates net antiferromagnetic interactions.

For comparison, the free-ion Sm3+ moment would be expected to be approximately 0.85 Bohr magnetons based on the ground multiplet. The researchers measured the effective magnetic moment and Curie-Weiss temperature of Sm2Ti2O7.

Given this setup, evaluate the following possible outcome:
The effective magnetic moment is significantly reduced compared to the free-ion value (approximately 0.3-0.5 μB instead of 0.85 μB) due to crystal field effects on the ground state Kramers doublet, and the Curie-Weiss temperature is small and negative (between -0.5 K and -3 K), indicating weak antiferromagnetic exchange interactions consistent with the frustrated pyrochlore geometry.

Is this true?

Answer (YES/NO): NO